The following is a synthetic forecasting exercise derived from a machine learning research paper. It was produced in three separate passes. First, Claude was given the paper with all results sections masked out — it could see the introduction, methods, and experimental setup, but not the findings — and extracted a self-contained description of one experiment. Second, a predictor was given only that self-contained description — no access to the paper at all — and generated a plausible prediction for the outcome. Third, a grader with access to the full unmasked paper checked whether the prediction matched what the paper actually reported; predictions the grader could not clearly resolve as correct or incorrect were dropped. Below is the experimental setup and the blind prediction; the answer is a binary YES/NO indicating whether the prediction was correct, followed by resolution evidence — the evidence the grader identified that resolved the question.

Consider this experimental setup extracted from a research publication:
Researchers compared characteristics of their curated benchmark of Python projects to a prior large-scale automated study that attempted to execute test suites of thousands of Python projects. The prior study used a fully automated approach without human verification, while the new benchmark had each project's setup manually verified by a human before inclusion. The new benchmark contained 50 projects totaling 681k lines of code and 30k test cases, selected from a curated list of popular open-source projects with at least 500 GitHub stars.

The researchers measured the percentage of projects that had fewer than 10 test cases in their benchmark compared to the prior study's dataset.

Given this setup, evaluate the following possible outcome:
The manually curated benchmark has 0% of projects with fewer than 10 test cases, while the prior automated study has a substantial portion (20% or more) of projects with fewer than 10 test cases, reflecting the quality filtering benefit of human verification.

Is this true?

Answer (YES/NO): NO